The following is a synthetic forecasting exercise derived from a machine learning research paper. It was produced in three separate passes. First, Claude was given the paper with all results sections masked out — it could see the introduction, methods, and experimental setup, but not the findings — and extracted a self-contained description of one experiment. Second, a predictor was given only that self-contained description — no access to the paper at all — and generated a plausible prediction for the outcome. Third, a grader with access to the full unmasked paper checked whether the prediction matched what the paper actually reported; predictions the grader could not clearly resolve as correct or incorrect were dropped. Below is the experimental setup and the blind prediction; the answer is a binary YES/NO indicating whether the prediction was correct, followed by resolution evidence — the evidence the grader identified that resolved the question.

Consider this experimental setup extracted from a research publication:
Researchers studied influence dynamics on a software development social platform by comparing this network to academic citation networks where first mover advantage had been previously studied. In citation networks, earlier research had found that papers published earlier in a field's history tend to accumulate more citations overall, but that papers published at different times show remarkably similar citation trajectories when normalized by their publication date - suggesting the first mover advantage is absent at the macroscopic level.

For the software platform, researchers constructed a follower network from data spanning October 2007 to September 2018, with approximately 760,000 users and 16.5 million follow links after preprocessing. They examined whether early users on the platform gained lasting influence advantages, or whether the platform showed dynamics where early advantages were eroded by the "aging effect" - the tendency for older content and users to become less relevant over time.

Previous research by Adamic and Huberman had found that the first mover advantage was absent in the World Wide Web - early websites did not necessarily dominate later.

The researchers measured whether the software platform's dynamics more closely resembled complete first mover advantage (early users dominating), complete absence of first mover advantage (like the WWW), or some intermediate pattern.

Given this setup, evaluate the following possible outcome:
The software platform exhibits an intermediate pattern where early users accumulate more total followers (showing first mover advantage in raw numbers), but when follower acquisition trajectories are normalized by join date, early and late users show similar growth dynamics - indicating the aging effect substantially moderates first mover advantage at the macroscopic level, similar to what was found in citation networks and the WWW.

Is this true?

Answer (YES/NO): NO